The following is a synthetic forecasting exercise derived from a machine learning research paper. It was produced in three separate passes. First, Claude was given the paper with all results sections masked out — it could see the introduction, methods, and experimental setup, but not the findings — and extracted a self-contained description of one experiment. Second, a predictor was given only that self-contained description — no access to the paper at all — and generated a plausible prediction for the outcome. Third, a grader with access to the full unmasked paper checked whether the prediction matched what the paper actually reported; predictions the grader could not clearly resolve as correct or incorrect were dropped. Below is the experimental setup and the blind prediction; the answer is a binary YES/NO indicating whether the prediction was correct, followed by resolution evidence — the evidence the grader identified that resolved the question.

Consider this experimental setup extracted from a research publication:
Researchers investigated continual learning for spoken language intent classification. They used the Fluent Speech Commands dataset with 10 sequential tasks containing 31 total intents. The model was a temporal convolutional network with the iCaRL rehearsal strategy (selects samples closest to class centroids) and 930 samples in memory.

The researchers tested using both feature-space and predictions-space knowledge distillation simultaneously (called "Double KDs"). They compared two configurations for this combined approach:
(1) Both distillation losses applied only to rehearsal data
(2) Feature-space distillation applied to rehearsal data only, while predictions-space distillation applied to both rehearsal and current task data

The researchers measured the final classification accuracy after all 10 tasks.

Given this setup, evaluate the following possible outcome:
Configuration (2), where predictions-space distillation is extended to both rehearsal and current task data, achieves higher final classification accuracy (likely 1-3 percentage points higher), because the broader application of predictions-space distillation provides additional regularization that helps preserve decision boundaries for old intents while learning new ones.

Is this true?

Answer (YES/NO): YES